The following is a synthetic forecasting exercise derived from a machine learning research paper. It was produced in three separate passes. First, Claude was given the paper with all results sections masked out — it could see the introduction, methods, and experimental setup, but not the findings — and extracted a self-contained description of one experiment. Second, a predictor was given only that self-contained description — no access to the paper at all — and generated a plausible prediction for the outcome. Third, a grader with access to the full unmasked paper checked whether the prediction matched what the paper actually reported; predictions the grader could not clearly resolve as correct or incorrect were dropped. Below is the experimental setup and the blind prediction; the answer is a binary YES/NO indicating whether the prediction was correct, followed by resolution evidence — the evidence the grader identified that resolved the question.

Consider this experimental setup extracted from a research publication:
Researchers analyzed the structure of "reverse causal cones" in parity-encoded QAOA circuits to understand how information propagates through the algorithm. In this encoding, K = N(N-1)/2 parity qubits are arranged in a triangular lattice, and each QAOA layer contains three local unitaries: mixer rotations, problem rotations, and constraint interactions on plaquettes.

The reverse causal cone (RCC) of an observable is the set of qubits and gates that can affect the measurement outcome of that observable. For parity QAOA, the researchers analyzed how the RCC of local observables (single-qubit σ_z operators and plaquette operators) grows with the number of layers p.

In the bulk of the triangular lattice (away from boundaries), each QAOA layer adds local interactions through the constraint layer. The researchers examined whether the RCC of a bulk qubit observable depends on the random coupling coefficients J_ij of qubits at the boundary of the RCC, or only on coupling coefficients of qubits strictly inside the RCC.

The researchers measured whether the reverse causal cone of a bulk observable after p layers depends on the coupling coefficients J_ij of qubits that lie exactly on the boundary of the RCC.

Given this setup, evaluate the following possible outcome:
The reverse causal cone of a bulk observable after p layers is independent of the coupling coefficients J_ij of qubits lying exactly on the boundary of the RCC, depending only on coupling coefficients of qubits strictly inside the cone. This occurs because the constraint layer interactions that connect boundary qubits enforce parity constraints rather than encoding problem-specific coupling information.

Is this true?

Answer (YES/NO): YES